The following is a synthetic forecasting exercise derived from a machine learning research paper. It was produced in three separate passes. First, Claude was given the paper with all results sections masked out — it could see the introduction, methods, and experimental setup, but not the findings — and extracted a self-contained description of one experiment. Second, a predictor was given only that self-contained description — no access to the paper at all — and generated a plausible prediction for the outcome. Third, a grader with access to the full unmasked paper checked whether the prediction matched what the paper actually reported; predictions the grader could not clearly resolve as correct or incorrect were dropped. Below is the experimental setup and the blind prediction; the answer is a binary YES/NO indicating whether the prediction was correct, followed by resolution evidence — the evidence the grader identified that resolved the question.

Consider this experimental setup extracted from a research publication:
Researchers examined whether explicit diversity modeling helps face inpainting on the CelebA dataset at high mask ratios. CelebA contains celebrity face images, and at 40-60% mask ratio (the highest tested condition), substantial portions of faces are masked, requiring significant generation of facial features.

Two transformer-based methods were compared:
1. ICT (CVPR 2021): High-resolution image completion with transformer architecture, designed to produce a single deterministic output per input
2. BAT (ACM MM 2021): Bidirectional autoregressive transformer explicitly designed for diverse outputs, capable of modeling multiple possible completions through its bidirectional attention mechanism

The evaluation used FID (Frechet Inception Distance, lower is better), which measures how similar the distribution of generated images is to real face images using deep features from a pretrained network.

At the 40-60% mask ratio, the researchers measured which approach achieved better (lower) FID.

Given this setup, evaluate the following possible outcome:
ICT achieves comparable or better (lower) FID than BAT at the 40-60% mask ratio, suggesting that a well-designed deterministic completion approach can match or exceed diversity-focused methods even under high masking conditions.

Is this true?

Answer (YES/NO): NO